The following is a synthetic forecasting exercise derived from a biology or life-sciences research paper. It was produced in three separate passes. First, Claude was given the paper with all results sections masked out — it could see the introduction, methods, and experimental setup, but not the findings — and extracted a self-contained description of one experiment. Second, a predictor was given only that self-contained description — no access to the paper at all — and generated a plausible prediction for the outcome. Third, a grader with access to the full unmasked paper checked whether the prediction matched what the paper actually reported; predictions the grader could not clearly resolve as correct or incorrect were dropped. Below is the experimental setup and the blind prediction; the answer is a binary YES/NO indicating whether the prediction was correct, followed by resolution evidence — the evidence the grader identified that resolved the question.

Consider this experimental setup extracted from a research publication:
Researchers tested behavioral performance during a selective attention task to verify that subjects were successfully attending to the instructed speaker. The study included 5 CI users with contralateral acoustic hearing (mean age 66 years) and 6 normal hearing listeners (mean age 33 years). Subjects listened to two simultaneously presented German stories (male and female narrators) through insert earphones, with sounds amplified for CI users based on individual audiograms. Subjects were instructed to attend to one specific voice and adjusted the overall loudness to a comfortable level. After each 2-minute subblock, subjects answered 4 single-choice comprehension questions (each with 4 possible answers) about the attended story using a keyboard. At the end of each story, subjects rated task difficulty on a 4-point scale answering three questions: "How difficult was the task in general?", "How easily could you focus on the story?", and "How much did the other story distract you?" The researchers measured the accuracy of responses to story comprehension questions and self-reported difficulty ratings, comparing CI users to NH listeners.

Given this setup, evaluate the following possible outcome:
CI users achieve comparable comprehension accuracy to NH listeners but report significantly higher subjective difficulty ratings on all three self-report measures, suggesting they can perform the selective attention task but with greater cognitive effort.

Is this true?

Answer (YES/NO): NO